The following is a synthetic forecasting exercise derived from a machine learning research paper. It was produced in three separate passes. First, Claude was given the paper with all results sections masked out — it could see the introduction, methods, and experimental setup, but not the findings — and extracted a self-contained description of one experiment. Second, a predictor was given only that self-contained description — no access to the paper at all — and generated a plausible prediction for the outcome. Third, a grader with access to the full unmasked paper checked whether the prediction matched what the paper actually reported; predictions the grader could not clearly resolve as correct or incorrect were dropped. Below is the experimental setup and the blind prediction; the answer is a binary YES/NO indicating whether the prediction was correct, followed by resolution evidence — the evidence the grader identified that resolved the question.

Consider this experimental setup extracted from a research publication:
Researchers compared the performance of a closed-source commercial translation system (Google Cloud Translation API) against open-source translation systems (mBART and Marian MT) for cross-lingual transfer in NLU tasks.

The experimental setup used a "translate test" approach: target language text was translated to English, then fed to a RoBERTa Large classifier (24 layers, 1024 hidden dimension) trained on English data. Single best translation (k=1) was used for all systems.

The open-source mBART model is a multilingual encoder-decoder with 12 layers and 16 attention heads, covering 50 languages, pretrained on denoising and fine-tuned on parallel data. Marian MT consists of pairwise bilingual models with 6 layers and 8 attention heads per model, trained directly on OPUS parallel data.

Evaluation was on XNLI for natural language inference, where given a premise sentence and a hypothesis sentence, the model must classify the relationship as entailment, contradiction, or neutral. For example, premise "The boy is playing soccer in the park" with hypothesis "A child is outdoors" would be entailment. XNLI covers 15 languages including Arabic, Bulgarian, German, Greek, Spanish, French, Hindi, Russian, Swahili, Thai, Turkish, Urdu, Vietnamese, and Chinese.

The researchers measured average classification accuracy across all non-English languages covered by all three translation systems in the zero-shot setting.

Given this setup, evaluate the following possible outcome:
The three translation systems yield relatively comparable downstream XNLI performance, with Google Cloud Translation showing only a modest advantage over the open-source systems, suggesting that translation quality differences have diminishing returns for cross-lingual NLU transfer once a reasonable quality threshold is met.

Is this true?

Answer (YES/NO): NO